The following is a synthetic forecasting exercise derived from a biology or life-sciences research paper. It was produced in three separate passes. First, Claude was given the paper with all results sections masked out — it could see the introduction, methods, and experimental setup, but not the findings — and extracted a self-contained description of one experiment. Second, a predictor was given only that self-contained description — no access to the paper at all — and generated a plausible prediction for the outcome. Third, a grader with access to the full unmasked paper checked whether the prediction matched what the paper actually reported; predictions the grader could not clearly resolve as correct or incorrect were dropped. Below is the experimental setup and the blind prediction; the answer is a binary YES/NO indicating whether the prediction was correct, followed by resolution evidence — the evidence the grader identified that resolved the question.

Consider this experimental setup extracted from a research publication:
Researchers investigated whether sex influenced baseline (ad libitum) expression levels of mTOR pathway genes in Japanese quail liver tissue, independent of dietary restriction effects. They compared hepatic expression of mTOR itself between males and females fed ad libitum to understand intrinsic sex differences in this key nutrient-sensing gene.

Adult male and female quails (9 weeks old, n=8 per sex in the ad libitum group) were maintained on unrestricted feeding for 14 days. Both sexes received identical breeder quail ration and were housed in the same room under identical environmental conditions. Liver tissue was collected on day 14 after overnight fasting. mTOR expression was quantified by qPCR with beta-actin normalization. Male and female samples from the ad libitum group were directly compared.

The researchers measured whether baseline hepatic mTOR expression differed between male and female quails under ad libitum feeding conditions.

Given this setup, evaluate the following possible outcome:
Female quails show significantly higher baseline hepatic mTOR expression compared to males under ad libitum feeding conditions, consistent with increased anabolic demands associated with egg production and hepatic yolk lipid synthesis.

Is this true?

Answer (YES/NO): YES